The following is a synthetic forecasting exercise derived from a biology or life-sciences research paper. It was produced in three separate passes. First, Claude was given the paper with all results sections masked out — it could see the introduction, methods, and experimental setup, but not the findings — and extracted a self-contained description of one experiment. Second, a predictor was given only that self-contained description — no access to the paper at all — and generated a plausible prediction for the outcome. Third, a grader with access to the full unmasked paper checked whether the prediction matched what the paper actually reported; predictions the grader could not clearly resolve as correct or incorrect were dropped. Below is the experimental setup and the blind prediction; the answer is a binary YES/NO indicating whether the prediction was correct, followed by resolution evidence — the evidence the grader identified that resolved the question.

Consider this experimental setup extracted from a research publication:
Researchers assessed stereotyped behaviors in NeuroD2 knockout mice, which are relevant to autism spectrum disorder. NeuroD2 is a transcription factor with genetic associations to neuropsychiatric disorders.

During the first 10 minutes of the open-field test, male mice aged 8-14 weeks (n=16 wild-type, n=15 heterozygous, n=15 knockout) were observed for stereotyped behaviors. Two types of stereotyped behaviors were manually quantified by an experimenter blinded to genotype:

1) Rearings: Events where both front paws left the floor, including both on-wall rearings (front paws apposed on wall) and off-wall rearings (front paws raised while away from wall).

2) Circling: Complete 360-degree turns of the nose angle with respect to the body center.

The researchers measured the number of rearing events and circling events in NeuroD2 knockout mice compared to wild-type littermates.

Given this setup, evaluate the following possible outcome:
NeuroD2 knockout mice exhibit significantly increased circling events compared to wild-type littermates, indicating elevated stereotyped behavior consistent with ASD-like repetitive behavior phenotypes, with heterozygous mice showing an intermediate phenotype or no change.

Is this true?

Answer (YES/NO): NO